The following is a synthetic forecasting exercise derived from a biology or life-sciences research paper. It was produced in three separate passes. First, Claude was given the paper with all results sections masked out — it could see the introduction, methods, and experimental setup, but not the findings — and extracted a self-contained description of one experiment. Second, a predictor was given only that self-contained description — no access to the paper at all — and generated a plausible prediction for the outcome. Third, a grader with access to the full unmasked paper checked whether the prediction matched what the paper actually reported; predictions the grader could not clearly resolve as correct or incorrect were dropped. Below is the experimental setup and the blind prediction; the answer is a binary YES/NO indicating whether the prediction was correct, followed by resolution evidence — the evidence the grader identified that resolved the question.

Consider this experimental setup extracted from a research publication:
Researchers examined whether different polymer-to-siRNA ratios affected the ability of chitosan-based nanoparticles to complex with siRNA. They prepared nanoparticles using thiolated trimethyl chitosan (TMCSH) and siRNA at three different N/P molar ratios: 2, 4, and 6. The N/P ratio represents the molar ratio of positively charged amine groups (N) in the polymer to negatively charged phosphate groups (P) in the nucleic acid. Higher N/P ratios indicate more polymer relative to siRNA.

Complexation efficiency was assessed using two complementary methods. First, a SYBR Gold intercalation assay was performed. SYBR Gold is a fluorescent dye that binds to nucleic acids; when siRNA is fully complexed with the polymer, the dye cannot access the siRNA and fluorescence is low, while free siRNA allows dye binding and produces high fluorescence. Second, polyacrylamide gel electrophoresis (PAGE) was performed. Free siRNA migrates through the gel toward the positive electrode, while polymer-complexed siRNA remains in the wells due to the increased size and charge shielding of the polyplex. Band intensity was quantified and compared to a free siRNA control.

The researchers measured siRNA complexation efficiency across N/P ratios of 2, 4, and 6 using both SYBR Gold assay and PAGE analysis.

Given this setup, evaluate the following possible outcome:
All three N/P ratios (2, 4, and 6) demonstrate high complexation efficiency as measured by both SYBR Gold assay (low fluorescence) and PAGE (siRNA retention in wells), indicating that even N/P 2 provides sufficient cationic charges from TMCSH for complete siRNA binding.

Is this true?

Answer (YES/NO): NO